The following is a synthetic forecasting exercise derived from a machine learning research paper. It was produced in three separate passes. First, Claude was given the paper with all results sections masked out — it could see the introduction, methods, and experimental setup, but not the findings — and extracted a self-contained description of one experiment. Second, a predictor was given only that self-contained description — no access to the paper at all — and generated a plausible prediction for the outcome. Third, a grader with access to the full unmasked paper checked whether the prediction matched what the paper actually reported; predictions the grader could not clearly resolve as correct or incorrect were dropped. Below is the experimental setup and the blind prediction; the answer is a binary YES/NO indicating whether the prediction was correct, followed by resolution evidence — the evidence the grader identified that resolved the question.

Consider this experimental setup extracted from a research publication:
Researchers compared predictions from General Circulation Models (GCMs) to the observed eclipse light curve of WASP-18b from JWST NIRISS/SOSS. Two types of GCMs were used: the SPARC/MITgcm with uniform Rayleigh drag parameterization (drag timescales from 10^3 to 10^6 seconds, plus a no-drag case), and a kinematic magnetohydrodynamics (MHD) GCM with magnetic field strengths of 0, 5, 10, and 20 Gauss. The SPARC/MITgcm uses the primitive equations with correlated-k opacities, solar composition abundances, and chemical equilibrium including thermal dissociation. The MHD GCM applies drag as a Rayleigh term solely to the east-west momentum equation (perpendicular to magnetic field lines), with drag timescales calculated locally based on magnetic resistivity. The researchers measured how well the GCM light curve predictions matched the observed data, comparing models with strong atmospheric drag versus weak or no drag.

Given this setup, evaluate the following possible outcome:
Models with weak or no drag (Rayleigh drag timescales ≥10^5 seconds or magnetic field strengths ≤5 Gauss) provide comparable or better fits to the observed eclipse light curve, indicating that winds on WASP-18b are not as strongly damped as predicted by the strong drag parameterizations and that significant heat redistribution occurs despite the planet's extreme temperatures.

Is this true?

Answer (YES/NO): NO